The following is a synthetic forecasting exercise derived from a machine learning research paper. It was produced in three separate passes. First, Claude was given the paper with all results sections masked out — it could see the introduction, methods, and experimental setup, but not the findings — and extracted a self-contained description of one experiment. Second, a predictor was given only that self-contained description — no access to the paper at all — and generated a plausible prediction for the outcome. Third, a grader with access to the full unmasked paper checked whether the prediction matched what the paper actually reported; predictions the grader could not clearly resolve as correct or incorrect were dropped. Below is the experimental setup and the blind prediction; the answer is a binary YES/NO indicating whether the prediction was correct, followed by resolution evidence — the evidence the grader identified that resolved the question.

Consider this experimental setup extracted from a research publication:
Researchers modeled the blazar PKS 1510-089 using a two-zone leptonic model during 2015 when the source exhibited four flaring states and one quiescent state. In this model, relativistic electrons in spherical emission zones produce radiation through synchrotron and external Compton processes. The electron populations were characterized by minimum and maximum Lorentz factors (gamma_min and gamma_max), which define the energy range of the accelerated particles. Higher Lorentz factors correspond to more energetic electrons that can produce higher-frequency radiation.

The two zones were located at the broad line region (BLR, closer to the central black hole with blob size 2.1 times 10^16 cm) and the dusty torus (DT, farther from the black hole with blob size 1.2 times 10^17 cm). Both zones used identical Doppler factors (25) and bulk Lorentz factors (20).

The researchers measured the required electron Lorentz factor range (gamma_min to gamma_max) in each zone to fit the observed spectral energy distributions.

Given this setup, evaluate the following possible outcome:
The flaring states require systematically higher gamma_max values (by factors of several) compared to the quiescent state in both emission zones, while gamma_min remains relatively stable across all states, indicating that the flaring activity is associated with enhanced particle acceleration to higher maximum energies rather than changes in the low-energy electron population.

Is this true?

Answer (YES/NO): NO